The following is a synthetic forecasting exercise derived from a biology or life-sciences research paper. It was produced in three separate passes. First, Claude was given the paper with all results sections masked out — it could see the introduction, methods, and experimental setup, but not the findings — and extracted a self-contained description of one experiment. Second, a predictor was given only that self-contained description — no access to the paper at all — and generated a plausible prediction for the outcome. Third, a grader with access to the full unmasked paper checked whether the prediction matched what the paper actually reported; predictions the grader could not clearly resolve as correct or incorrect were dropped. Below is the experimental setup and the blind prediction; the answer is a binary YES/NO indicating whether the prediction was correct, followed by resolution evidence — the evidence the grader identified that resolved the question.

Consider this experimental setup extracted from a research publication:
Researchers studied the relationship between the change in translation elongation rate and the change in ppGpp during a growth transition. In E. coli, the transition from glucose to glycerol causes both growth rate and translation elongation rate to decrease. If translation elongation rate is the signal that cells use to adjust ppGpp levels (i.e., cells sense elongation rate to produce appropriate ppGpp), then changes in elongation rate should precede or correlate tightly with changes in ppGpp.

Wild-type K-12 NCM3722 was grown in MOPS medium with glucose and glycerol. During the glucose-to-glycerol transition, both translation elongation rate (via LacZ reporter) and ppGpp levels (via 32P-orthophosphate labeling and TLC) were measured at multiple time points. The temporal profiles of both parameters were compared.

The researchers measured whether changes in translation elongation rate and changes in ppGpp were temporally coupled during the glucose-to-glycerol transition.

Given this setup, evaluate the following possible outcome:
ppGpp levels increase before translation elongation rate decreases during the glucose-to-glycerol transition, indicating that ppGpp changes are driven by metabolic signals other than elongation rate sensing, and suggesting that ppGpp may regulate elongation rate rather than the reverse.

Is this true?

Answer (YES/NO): NO